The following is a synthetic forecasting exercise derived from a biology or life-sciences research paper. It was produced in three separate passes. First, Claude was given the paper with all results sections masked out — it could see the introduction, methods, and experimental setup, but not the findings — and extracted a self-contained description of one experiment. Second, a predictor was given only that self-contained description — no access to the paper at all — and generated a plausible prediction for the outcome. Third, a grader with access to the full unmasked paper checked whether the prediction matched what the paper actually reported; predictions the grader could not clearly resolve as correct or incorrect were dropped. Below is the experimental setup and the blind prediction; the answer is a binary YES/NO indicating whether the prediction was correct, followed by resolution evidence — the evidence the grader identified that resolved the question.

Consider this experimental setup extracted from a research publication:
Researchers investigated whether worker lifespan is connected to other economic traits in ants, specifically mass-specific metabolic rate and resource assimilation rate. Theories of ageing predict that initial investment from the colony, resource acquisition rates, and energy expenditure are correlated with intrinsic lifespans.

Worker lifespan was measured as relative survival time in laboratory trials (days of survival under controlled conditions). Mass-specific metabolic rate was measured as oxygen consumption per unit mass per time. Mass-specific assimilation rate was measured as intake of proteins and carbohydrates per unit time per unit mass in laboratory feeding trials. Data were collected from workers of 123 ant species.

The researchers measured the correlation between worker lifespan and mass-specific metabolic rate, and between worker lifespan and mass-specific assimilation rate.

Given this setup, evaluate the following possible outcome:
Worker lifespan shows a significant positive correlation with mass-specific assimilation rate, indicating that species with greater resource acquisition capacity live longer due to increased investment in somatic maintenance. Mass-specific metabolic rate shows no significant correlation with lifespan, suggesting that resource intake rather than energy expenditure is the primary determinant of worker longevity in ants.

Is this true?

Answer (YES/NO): NO